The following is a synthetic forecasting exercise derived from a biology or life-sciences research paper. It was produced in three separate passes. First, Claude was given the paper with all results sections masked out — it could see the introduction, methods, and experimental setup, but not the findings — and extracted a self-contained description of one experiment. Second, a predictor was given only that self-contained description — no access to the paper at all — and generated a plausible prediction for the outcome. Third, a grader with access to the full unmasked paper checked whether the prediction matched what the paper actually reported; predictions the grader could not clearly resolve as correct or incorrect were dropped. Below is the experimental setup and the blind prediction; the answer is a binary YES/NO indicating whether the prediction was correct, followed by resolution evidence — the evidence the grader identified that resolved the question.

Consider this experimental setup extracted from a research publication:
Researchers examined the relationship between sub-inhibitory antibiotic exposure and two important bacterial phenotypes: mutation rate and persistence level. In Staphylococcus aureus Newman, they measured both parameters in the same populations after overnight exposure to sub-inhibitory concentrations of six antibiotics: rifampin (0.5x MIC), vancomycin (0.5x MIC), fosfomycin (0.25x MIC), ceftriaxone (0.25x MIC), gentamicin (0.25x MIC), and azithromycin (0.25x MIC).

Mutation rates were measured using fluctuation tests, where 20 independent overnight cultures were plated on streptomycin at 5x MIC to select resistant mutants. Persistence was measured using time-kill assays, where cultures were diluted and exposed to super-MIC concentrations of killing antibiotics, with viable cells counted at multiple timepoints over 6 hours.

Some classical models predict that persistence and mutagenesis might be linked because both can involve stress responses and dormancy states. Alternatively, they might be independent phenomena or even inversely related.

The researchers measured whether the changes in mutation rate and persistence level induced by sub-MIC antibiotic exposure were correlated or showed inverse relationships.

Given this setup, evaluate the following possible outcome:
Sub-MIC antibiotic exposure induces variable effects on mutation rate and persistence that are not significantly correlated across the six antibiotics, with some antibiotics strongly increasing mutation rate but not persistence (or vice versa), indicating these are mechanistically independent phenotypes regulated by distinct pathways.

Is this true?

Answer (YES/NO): NO